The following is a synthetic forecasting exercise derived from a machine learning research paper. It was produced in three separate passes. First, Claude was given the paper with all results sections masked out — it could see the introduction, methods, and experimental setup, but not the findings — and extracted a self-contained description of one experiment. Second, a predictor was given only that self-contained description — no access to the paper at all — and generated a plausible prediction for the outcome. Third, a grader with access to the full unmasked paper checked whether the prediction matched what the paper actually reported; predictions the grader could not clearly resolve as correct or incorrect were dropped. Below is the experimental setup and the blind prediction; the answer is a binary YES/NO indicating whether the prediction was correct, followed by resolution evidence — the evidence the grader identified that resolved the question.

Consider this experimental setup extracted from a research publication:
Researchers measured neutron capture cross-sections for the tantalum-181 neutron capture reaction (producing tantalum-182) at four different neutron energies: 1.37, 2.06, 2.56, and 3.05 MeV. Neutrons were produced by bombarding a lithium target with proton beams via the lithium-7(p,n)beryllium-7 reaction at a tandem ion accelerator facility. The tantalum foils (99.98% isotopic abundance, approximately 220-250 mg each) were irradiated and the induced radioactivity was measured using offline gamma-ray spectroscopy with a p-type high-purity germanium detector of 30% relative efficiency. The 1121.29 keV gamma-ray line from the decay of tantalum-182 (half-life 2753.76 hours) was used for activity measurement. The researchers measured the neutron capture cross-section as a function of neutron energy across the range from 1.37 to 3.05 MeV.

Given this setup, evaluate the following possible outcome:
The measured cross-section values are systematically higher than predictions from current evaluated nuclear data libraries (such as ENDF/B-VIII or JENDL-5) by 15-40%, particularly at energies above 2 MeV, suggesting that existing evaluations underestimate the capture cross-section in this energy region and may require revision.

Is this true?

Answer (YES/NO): NO